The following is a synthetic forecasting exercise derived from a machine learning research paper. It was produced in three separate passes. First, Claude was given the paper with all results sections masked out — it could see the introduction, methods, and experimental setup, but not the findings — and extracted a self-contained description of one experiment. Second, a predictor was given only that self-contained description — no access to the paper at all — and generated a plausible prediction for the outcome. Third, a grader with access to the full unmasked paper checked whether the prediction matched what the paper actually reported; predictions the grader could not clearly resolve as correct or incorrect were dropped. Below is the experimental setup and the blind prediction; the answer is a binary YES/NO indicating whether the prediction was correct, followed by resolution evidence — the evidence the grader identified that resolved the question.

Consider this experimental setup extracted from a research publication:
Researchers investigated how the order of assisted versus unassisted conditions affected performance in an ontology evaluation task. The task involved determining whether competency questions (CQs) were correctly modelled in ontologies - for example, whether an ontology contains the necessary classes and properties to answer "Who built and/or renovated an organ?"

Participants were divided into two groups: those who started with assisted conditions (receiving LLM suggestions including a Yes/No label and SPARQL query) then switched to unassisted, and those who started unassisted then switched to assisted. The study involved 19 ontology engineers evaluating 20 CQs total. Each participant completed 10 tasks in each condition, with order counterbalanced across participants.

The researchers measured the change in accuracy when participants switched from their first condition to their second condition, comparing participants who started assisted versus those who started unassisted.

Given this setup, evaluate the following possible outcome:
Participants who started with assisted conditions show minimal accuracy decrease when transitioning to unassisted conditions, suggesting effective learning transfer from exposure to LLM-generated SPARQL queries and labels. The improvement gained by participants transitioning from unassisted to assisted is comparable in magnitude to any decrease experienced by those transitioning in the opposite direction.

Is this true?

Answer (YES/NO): NO